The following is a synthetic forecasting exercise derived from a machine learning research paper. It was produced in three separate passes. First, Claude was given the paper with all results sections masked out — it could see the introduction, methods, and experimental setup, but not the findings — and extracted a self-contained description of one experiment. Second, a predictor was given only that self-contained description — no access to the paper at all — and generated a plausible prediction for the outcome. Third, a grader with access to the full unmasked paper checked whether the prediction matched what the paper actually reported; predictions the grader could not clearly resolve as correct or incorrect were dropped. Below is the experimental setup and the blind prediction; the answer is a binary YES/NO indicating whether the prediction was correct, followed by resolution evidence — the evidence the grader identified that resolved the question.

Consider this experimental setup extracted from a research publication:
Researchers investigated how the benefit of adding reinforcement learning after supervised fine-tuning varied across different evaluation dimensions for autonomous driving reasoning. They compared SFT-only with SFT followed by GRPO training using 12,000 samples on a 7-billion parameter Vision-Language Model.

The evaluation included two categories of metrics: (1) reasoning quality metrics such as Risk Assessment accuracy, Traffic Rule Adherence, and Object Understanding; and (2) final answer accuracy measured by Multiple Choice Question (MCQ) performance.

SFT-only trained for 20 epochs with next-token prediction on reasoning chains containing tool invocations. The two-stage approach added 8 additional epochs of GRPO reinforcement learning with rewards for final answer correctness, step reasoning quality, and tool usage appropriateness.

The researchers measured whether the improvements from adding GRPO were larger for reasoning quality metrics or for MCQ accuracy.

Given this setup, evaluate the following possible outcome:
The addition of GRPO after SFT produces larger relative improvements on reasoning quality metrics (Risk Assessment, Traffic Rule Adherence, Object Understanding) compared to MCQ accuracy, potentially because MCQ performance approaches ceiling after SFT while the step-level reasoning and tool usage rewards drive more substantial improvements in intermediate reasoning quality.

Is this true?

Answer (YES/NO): NO